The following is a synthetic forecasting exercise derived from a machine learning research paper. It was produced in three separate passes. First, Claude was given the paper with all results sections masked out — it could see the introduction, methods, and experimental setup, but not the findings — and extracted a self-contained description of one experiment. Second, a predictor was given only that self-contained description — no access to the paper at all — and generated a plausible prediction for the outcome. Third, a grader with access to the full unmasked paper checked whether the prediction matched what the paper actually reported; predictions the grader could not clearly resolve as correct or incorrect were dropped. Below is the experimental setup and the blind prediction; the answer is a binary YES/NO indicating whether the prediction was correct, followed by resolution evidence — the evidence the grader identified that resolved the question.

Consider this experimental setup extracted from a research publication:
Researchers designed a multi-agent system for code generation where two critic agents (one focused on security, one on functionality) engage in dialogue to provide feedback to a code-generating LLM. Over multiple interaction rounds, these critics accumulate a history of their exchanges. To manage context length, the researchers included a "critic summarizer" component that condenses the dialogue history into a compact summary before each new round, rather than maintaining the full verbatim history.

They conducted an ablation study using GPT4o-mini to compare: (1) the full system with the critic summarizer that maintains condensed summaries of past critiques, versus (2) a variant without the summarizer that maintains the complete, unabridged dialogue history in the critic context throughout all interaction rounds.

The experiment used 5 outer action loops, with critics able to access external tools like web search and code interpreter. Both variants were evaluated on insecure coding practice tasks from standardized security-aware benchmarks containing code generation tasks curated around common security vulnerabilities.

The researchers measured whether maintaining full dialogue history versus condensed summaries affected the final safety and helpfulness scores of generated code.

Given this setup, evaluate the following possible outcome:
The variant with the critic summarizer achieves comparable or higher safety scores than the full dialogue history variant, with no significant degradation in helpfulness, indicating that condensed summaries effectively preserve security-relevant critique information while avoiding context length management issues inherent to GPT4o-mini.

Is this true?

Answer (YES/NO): YES